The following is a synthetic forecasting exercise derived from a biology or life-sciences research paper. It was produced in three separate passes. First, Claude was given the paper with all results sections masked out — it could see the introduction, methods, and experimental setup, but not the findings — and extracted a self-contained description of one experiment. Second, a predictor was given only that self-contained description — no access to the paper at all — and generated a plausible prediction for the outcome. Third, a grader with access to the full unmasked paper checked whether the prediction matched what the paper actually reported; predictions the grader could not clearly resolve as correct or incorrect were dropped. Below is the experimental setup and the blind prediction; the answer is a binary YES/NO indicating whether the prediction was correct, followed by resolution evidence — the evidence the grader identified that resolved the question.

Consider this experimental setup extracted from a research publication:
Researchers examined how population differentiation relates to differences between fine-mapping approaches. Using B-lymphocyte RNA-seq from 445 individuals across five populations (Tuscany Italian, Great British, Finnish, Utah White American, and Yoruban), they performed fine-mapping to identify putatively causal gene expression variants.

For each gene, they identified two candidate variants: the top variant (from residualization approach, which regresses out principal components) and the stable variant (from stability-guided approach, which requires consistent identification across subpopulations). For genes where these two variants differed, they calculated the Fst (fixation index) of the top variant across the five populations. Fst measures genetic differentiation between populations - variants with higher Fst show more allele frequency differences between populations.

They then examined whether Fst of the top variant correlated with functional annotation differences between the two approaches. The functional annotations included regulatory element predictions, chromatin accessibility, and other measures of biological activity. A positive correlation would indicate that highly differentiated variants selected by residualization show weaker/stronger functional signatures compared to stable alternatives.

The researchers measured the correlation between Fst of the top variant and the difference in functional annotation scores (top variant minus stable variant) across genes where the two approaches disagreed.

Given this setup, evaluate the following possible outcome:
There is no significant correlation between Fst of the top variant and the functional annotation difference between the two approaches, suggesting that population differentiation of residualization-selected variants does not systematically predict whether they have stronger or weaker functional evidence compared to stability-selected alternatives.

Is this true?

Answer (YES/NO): YES